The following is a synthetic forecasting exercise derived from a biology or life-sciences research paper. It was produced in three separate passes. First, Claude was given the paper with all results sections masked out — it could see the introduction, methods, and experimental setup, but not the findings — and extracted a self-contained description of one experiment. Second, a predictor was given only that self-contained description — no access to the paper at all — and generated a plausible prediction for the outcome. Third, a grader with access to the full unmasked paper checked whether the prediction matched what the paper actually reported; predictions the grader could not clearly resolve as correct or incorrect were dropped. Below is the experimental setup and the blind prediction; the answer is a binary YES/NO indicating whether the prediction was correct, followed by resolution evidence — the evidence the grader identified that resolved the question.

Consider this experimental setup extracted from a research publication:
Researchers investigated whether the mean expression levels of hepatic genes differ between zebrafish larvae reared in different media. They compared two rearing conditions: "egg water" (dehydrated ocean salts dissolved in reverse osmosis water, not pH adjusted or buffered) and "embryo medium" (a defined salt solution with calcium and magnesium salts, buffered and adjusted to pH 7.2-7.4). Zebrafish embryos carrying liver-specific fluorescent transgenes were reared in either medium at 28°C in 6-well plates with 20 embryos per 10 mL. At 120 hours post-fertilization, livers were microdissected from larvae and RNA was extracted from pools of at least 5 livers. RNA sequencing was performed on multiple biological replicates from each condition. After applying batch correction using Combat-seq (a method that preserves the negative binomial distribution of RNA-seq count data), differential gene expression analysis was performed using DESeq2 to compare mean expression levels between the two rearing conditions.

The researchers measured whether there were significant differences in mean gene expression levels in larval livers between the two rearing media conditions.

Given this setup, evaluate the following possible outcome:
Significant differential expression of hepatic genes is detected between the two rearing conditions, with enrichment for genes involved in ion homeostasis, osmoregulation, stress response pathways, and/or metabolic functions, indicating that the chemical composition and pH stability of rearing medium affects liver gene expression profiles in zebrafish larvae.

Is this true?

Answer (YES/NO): NO